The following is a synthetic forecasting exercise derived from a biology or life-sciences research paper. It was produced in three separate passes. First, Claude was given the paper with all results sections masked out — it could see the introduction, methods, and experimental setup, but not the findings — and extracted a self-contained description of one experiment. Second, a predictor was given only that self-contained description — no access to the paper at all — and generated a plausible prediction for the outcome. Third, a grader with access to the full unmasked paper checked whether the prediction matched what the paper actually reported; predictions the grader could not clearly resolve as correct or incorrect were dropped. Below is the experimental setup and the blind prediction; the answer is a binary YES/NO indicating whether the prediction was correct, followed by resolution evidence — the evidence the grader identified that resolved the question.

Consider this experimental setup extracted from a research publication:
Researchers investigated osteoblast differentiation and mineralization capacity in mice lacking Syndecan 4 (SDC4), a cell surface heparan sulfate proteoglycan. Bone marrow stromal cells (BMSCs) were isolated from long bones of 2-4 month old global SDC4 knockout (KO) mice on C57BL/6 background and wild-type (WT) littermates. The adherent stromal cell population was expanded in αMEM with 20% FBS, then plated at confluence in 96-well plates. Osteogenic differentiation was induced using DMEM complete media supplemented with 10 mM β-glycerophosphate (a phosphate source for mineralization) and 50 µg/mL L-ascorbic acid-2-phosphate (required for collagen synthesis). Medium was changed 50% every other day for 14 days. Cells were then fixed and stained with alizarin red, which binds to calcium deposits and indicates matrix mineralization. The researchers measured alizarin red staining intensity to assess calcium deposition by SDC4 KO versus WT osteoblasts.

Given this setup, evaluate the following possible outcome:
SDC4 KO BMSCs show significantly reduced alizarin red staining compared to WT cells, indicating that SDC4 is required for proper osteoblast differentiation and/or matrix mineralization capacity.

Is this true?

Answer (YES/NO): NO